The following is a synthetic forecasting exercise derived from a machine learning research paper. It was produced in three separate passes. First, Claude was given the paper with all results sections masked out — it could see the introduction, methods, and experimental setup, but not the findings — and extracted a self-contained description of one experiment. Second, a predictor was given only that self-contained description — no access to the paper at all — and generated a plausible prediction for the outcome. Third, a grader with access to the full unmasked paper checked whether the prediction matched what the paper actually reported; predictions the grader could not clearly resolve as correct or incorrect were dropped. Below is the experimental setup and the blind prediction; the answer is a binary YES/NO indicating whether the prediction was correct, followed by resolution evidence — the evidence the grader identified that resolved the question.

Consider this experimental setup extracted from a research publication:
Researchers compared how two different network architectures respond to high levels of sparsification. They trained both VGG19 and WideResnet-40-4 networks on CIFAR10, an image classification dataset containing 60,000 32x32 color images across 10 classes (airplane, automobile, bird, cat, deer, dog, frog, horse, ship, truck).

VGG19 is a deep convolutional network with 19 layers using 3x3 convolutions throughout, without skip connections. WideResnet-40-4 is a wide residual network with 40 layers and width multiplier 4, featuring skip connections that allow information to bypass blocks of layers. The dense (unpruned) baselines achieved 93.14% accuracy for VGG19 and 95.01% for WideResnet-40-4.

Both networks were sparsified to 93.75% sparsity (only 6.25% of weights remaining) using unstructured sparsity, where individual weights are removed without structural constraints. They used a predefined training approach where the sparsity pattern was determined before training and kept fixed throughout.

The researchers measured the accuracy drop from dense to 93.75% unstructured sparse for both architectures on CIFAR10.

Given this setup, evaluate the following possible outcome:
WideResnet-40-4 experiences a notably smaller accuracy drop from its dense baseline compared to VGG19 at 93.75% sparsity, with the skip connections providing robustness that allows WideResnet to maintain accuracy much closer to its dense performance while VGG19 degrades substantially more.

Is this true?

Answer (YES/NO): YES